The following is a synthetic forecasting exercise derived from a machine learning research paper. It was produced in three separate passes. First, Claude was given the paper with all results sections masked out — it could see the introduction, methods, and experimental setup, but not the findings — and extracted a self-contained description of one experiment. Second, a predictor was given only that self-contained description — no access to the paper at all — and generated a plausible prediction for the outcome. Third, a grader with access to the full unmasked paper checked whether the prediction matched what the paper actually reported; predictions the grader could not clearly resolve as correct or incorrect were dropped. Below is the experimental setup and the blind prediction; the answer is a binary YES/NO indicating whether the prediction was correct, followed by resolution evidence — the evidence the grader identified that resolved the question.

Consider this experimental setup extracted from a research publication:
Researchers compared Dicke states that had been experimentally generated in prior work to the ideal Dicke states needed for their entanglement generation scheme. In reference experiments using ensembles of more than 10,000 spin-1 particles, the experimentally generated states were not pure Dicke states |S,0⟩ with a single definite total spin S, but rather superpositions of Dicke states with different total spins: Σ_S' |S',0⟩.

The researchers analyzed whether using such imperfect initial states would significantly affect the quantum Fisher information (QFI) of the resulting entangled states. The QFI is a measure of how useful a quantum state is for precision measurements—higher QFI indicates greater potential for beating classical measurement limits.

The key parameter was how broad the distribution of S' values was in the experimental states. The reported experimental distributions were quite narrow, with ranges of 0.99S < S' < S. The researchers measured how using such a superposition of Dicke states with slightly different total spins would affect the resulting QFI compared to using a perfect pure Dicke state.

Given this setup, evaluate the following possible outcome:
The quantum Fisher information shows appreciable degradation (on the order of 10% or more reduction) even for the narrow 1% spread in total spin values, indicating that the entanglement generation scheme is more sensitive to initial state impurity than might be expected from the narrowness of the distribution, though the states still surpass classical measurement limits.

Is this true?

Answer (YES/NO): NO